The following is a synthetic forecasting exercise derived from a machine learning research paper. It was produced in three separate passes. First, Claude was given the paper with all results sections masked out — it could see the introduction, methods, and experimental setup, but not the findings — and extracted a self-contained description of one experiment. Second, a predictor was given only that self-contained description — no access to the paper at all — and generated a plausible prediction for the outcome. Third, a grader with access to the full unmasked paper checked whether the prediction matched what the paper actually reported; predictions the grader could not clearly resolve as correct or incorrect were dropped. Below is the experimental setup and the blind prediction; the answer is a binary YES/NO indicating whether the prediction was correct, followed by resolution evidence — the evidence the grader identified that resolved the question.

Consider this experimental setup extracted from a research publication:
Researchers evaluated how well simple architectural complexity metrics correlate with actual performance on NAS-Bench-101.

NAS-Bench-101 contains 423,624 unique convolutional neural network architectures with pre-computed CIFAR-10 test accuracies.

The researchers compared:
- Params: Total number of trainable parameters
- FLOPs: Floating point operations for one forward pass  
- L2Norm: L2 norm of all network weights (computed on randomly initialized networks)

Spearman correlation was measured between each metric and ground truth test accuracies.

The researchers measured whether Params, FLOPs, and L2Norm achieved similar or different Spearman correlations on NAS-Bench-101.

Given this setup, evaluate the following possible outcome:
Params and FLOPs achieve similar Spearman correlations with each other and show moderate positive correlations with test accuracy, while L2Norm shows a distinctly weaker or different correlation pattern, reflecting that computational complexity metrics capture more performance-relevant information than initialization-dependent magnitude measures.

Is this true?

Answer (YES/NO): NO